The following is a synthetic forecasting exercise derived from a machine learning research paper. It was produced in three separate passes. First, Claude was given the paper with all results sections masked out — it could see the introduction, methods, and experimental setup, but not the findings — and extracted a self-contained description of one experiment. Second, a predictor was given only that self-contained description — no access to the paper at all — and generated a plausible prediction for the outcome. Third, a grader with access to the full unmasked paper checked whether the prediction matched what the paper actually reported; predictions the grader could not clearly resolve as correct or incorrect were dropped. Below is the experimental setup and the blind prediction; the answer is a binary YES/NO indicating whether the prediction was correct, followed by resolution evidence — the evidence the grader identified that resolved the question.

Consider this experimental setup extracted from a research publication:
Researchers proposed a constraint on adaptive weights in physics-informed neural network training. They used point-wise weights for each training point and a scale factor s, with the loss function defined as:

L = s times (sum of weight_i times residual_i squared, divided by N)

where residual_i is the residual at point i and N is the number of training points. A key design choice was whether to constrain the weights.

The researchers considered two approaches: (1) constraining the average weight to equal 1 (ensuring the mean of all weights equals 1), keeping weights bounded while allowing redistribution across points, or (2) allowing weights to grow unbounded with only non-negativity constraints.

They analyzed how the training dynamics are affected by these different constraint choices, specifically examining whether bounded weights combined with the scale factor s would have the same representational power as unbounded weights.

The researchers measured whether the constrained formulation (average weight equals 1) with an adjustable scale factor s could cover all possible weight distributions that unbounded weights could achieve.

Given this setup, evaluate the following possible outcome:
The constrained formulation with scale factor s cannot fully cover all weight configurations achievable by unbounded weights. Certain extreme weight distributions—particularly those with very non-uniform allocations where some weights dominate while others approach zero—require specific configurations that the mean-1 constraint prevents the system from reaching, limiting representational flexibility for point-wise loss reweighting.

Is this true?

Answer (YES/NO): NO